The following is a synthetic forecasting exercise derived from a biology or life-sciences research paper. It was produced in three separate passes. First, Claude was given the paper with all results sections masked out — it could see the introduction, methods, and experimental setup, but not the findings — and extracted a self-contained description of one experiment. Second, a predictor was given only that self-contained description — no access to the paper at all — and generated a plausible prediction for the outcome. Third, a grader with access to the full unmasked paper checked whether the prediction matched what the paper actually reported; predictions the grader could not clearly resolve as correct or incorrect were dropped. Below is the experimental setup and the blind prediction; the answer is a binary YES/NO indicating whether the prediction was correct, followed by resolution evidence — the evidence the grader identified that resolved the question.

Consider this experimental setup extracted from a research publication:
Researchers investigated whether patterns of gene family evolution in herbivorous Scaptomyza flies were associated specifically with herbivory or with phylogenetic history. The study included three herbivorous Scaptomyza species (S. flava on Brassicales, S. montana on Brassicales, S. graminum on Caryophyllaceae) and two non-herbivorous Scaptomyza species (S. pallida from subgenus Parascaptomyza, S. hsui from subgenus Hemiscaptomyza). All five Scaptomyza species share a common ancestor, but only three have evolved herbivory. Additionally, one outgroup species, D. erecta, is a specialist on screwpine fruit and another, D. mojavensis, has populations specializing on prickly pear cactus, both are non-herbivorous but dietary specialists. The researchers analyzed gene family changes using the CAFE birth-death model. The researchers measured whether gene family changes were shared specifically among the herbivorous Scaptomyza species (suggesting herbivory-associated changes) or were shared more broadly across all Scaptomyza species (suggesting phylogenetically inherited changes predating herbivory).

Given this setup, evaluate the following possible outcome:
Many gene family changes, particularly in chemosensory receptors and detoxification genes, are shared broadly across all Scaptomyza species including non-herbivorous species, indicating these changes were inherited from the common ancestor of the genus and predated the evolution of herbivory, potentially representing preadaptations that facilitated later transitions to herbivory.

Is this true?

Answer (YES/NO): NO